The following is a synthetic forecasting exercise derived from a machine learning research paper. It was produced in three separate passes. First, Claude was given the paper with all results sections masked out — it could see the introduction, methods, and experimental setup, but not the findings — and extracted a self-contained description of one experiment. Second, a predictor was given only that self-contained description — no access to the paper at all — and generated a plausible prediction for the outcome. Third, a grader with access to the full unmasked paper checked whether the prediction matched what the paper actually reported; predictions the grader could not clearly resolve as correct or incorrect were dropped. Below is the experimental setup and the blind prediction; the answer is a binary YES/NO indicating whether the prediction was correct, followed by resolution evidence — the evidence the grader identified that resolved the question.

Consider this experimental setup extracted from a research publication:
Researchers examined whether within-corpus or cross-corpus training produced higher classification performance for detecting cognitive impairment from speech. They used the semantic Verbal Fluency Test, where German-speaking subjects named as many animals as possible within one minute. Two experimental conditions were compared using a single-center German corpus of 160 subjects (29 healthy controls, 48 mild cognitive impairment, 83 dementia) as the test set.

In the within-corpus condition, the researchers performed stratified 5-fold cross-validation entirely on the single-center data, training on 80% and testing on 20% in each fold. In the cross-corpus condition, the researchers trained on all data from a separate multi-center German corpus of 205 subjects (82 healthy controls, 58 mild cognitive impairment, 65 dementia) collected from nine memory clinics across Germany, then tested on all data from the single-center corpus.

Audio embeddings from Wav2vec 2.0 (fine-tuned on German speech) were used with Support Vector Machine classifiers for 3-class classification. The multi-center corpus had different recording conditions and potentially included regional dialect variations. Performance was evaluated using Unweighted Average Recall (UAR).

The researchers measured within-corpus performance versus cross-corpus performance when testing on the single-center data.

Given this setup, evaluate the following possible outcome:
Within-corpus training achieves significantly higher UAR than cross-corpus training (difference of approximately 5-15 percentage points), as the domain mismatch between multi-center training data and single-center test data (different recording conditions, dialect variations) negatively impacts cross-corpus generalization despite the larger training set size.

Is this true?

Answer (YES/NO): YES